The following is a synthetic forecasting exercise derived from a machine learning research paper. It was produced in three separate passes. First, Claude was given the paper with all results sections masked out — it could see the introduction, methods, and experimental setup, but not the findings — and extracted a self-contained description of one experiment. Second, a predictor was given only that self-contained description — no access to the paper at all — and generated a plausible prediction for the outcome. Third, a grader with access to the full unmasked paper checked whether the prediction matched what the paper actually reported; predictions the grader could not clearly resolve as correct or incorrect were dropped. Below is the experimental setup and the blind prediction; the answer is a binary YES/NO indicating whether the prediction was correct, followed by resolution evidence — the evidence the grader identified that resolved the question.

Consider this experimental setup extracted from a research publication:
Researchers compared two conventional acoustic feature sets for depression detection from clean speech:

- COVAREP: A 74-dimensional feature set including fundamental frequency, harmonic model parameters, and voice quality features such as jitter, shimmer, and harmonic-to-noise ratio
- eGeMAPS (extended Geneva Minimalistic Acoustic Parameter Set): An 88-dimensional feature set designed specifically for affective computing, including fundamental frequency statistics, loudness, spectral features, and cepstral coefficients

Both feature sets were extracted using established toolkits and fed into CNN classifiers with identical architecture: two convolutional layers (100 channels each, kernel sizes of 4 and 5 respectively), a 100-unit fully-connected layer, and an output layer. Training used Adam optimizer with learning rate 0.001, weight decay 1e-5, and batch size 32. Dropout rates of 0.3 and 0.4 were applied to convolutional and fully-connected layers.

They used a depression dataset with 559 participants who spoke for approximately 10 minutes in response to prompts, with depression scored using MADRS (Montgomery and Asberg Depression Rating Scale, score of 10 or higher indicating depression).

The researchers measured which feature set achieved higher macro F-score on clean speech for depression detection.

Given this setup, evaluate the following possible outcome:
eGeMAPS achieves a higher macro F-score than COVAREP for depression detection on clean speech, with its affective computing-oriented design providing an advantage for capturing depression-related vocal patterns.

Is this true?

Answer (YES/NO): YES